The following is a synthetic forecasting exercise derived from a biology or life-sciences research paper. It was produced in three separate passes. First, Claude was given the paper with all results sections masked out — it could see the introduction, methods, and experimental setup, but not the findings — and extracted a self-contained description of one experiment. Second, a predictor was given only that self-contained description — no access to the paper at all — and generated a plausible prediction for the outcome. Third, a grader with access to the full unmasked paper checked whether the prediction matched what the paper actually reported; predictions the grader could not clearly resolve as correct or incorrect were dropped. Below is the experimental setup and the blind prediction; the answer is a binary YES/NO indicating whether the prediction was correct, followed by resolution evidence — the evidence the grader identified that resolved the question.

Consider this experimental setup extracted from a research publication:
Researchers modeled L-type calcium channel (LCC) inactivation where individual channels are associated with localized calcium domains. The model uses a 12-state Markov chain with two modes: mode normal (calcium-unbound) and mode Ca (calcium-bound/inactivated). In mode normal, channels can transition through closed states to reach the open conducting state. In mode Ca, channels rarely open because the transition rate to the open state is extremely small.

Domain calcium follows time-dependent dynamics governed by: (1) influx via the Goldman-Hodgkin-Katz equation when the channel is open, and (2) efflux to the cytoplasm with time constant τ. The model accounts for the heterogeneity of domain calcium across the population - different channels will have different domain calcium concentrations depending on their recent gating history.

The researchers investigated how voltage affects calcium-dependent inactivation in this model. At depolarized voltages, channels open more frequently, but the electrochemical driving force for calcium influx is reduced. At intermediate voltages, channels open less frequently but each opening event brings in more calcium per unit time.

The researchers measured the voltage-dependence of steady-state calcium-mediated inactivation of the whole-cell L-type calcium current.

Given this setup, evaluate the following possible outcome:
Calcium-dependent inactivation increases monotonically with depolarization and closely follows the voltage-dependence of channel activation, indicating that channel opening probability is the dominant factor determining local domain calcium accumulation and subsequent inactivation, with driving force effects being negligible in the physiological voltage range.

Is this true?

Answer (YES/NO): NO